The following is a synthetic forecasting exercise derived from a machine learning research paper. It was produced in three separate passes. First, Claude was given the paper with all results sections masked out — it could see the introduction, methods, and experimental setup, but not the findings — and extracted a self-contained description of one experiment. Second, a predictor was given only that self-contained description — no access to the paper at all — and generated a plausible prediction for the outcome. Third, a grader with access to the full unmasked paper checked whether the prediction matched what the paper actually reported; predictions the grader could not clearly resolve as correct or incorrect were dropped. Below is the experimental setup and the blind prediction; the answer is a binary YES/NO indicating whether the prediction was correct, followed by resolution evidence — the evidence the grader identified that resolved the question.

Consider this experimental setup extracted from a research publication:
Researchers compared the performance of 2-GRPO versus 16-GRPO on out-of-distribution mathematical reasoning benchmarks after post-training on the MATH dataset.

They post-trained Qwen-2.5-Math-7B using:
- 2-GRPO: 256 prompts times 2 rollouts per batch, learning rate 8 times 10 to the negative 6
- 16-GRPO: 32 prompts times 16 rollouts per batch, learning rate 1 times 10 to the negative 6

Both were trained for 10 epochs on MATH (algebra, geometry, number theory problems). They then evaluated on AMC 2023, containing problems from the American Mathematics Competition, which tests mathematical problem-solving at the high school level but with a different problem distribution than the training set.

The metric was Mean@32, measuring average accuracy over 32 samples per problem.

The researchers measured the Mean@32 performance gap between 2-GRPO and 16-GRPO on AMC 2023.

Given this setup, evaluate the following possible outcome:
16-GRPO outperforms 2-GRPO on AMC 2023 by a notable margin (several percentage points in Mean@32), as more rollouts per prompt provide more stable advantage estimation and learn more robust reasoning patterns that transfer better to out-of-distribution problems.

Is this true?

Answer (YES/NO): NO